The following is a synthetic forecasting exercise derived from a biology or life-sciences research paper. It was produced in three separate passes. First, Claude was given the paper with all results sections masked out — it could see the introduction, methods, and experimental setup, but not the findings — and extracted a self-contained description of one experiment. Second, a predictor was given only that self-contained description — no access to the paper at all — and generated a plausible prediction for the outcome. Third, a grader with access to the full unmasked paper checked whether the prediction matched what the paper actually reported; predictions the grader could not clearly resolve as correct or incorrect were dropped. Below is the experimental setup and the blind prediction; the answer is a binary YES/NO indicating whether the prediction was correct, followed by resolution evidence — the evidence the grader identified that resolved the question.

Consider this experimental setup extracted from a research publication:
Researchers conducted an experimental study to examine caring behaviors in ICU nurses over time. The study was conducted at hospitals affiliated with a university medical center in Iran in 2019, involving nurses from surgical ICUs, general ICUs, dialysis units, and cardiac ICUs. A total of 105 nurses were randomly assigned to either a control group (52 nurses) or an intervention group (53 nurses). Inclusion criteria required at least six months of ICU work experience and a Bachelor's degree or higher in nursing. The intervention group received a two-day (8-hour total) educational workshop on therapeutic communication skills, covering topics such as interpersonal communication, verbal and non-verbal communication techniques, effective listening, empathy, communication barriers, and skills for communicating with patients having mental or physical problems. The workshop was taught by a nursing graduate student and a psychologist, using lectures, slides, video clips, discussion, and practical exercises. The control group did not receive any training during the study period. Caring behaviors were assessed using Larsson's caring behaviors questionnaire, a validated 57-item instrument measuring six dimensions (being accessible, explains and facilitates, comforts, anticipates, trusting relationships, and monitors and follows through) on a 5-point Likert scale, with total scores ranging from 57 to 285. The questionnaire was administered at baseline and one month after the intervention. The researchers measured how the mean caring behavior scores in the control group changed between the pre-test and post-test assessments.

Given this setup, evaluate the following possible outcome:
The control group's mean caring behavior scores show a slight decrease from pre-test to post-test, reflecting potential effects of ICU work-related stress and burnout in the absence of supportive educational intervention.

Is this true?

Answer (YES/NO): NO